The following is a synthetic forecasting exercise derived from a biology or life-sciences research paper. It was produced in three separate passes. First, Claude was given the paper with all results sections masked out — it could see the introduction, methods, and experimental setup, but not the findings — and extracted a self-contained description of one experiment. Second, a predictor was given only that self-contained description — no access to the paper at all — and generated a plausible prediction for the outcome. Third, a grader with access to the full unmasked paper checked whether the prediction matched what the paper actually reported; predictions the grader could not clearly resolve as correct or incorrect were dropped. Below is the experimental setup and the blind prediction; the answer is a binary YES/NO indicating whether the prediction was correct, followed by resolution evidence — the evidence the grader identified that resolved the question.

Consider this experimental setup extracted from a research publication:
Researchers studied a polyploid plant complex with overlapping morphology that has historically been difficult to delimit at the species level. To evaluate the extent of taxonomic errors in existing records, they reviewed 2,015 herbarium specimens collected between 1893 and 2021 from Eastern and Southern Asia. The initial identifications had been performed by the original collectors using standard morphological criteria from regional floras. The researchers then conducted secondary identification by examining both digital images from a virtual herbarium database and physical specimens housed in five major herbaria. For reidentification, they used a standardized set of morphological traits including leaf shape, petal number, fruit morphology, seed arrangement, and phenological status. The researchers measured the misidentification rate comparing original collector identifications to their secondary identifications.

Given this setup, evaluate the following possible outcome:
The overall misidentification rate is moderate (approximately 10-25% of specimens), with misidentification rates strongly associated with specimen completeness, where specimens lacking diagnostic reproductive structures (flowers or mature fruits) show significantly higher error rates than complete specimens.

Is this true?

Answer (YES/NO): NO